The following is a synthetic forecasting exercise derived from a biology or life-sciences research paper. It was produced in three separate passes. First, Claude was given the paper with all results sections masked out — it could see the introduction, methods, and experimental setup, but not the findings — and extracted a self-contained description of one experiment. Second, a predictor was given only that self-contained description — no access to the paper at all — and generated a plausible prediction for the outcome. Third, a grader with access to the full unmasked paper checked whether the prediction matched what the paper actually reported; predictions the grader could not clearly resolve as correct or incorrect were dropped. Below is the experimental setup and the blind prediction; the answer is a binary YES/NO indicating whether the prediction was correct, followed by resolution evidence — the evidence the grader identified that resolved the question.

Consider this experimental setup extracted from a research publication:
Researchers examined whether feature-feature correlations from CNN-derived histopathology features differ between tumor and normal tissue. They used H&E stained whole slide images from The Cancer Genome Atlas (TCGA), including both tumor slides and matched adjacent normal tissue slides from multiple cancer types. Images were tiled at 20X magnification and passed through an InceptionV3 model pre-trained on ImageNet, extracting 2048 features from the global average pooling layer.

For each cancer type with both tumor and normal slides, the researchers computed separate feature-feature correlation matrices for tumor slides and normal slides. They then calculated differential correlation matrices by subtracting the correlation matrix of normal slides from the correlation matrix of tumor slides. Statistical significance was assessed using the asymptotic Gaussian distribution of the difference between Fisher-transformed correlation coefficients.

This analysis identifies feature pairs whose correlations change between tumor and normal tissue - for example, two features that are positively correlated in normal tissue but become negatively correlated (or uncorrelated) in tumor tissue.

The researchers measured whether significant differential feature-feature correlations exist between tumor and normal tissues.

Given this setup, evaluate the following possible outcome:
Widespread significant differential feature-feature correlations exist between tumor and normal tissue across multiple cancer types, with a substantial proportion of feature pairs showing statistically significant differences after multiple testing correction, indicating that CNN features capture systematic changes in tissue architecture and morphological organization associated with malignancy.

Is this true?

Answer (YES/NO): NO